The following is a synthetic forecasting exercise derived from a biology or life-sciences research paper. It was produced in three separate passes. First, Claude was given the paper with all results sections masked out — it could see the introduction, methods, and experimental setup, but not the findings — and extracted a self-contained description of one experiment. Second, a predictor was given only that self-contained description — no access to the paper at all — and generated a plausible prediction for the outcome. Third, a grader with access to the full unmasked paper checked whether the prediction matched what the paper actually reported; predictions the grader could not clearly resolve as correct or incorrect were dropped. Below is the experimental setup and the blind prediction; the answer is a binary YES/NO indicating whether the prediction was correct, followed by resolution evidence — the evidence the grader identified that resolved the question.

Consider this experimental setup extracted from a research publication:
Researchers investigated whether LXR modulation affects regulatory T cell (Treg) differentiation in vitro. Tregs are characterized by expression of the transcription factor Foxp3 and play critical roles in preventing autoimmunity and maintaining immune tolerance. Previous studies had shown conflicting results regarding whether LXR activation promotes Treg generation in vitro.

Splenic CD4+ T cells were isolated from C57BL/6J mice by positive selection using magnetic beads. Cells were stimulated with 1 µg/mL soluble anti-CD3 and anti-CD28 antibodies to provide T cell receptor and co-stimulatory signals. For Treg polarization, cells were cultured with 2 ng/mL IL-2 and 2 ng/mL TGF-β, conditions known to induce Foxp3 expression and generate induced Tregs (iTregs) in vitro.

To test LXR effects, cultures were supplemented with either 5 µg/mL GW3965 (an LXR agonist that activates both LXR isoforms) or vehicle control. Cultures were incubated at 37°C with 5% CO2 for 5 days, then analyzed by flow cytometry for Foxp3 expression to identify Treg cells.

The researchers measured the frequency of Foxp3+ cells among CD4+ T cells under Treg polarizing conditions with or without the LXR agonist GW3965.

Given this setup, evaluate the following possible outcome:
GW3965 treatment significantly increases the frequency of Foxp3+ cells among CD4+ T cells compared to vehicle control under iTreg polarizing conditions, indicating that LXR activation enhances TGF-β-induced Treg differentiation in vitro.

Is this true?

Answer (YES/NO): NO